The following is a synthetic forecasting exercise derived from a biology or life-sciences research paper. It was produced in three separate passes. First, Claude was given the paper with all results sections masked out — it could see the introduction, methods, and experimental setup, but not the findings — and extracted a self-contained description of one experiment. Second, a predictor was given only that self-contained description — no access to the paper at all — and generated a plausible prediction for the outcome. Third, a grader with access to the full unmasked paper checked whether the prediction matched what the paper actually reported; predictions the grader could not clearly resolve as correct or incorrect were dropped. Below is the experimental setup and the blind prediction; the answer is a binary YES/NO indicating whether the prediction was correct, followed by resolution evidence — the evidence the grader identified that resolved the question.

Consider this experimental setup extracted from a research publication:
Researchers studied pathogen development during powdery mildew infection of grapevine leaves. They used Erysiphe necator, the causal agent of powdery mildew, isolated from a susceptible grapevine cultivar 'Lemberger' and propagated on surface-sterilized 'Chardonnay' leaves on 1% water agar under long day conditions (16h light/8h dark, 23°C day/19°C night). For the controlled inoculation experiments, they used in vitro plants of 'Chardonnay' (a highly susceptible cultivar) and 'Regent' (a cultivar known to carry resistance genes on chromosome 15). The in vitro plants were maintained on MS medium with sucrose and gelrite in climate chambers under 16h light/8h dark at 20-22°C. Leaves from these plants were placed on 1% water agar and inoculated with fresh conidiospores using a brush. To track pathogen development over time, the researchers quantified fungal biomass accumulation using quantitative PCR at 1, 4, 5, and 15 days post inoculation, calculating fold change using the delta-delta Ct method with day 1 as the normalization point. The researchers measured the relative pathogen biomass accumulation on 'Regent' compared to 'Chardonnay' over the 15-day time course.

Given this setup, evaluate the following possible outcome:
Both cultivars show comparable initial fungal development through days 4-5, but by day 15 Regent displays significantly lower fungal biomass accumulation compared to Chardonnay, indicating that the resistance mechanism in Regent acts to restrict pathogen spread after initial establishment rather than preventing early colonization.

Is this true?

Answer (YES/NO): NO